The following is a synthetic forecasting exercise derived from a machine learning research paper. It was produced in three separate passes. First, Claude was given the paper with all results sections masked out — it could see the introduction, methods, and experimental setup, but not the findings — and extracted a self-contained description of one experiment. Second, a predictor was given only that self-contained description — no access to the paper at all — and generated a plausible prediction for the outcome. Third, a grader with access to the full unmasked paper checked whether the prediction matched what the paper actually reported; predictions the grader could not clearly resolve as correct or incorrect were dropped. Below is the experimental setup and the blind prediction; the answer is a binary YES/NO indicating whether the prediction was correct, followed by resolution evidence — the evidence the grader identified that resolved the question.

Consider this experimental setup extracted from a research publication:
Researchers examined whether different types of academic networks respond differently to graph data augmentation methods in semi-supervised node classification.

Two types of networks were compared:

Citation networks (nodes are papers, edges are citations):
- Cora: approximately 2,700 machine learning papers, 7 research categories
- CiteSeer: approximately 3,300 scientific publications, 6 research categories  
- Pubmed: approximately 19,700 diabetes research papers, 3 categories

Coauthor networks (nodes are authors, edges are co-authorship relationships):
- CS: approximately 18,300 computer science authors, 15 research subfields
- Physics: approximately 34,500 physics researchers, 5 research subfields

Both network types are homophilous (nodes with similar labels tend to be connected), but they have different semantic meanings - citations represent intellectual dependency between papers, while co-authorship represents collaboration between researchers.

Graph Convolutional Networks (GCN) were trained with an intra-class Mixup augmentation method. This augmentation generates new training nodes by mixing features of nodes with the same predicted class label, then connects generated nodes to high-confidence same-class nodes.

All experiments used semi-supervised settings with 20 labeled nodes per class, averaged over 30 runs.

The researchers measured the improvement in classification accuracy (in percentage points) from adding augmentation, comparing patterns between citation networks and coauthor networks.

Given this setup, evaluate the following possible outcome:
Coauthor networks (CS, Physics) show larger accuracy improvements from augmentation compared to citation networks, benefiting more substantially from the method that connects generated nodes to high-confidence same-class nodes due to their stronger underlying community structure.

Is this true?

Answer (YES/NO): NO